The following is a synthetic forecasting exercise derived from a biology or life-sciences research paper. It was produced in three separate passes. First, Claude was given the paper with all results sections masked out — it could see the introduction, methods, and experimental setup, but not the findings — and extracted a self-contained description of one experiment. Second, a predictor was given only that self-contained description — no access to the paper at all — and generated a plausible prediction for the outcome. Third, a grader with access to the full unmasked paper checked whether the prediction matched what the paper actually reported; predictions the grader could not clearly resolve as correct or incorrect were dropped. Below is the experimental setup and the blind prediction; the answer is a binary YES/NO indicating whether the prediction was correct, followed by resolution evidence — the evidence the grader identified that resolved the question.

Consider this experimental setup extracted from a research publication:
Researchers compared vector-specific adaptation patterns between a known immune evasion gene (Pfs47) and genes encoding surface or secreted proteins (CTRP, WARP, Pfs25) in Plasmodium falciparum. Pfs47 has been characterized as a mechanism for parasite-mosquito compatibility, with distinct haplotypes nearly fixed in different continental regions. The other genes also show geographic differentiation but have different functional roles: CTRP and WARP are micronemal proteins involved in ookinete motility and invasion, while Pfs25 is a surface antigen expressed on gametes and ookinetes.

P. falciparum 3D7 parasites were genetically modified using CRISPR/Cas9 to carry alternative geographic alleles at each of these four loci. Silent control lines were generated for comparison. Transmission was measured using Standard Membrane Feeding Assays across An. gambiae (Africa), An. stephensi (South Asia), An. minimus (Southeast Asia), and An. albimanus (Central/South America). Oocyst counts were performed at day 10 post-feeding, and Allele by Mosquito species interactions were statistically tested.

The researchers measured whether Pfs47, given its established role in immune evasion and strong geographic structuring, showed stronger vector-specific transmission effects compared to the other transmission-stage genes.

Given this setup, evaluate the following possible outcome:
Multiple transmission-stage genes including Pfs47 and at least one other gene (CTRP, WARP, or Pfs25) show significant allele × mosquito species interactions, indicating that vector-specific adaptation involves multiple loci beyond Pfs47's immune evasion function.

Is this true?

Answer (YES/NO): NO